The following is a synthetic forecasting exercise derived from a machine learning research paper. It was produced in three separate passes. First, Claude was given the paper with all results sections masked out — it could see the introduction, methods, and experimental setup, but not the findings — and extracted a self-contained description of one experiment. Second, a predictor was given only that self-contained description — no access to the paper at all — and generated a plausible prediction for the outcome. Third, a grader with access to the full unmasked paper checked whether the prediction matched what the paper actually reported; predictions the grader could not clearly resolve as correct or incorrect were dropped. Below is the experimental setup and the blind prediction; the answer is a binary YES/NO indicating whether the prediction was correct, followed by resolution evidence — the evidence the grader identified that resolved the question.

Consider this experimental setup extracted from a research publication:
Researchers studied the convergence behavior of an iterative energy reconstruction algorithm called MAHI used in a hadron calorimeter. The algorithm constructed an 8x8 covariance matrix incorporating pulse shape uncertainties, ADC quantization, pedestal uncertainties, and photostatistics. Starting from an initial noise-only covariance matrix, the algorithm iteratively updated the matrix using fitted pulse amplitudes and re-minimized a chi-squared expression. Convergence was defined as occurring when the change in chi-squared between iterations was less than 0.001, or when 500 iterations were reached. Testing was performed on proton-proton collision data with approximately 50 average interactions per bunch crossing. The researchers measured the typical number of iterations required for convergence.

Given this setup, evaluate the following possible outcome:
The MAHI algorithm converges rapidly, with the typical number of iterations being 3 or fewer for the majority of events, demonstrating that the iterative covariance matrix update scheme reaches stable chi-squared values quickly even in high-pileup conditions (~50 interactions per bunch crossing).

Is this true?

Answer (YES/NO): NO